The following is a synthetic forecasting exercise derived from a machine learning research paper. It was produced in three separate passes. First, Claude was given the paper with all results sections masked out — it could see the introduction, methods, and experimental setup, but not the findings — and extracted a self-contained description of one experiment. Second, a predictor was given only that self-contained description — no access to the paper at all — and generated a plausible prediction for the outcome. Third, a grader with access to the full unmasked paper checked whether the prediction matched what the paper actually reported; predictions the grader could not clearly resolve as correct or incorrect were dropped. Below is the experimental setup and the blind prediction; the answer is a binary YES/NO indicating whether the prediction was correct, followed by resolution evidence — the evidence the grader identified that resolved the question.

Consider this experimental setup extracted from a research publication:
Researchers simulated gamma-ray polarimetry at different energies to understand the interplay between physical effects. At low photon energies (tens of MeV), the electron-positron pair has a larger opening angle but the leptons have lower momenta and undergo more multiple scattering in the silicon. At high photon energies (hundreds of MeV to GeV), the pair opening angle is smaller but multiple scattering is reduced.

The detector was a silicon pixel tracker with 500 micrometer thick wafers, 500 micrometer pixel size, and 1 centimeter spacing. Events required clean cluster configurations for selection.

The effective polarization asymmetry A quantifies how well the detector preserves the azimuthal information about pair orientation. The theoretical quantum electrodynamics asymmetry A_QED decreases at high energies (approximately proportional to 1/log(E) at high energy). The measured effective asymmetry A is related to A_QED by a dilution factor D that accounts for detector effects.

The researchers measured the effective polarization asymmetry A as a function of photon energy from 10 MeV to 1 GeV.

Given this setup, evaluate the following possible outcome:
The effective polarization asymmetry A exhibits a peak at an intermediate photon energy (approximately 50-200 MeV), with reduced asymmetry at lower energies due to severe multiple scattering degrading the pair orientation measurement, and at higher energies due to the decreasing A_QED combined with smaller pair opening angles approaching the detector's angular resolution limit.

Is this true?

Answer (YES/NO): NO